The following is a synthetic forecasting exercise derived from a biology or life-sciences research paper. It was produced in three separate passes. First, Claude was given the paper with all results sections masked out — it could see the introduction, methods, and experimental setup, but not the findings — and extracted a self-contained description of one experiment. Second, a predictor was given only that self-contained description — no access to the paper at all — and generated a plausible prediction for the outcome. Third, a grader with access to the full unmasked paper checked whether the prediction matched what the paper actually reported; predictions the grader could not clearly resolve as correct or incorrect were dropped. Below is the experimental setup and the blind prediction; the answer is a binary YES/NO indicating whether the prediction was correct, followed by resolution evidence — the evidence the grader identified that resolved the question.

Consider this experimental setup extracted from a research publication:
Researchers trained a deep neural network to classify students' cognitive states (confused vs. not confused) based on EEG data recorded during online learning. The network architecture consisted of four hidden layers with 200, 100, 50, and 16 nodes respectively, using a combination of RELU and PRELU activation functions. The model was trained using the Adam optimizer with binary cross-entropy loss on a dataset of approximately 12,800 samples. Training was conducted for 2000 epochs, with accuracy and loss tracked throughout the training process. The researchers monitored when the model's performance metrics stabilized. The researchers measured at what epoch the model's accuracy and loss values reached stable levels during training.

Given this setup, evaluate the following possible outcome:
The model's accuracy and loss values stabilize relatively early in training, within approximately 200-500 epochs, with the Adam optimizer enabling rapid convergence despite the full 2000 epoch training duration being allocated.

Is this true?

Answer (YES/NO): YES